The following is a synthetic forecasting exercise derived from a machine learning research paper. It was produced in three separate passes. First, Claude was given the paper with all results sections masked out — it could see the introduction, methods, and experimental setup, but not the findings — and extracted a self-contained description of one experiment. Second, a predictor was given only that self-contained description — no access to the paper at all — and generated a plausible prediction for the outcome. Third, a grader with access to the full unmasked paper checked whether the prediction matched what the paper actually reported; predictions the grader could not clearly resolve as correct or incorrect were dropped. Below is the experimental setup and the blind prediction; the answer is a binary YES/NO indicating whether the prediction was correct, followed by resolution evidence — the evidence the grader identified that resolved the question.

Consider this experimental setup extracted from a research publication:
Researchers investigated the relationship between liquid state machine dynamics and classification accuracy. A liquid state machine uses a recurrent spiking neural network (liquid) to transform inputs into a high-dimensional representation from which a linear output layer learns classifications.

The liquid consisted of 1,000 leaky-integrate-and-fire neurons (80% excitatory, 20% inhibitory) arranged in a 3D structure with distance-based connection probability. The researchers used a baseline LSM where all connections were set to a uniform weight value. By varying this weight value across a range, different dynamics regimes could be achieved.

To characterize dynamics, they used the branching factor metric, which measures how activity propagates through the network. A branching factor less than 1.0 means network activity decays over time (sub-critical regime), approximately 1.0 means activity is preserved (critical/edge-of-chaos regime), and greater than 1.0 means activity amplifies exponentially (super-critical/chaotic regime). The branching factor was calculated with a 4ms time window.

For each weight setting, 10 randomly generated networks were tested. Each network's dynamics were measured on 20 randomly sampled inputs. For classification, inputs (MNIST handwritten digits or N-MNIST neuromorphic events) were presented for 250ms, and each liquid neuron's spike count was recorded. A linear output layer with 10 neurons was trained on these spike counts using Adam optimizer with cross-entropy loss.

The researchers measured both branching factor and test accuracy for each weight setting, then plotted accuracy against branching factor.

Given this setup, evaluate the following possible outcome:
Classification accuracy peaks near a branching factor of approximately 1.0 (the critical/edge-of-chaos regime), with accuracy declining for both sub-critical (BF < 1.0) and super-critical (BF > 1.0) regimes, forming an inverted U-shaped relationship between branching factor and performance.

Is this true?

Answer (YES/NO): NO